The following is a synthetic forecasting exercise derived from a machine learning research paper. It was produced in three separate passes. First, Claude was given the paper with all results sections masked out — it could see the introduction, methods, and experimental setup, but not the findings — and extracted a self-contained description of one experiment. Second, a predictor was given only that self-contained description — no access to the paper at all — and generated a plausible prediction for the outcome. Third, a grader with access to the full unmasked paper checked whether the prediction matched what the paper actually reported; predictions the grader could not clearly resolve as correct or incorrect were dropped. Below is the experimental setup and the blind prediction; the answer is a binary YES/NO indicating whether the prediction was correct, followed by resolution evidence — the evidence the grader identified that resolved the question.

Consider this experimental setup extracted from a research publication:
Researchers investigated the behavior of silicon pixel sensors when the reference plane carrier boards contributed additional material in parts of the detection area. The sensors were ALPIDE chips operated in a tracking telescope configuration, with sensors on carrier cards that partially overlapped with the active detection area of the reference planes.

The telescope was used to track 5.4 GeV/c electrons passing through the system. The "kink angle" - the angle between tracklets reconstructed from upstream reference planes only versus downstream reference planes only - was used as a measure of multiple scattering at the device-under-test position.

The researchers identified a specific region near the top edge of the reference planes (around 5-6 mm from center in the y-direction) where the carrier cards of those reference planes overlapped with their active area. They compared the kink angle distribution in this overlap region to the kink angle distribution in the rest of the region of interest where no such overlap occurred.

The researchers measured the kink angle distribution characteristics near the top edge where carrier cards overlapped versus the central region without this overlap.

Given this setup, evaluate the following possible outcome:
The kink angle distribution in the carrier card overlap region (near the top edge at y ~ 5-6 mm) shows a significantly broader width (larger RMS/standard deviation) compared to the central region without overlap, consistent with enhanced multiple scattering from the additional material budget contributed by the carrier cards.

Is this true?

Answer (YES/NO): NO